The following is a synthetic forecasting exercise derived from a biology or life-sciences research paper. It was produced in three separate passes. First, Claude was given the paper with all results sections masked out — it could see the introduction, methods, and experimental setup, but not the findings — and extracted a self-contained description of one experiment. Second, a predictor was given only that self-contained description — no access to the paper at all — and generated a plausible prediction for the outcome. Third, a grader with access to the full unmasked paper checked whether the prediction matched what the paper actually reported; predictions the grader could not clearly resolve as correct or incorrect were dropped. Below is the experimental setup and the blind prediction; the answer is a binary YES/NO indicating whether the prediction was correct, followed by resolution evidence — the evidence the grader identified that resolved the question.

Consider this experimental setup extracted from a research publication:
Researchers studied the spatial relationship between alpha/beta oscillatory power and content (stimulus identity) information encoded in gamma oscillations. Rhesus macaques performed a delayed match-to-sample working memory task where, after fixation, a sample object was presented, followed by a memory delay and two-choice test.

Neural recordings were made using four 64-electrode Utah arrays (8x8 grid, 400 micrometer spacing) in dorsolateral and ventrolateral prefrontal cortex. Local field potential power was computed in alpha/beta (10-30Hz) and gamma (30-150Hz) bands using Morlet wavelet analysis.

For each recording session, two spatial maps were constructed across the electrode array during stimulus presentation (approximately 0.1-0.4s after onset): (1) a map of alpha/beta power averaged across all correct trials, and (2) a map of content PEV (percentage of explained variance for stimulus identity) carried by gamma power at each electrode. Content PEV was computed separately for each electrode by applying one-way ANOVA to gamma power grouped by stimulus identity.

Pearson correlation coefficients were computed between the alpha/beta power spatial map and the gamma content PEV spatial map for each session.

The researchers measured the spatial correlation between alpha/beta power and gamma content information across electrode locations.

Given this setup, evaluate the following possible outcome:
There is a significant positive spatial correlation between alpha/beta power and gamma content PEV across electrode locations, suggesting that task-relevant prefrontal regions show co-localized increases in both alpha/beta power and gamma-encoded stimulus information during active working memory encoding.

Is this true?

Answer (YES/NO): NO